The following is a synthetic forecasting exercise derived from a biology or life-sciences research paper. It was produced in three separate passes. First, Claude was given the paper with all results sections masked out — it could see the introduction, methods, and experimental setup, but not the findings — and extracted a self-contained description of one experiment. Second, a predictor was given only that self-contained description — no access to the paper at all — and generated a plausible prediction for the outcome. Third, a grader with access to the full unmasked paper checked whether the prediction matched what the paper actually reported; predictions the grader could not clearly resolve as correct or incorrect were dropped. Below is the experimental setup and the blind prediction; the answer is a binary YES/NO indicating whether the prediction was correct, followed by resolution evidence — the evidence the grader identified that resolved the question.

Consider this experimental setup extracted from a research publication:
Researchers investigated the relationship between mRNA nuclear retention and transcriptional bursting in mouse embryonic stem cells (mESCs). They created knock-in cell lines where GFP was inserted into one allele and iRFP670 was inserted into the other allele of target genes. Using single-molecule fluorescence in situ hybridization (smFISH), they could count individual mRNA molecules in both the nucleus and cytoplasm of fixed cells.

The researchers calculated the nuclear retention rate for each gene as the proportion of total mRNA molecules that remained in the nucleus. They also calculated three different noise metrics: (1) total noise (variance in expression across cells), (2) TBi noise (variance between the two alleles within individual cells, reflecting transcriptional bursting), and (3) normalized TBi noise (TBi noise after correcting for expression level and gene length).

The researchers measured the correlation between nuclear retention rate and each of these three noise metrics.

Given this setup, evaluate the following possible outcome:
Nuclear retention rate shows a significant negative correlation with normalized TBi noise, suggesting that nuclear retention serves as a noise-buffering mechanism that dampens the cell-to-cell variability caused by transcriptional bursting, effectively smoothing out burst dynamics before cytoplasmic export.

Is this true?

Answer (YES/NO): NO